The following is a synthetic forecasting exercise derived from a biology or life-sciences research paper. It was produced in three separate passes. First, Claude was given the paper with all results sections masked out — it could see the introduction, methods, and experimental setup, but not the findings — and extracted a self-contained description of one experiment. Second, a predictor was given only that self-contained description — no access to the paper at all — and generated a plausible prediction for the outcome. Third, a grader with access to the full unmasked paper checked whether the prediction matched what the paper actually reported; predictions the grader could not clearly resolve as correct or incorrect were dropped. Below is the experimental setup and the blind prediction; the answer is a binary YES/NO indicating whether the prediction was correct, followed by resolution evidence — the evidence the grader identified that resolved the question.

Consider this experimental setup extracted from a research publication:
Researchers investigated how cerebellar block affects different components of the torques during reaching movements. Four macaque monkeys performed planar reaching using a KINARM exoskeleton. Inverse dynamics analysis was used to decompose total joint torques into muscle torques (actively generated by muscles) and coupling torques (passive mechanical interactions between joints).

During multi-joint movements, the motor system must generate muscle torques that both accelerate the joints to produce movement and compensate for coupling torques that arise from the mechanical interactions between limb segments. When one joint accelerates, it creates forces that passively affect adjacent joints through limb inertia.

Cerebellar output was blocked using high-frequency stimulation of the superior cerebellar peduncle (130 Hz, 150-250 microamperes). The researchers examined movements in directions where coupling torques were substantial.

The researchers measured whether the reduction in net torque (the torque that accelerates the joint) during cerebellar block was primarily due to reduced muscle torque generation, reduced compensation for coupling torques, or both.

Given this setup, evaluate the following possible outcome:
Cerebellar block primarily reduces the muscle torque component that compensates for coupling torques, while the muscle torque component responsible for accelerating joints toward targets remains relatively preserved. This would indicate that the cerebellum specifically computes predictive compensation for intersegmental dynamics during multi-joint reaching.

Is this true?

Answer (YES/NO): NO